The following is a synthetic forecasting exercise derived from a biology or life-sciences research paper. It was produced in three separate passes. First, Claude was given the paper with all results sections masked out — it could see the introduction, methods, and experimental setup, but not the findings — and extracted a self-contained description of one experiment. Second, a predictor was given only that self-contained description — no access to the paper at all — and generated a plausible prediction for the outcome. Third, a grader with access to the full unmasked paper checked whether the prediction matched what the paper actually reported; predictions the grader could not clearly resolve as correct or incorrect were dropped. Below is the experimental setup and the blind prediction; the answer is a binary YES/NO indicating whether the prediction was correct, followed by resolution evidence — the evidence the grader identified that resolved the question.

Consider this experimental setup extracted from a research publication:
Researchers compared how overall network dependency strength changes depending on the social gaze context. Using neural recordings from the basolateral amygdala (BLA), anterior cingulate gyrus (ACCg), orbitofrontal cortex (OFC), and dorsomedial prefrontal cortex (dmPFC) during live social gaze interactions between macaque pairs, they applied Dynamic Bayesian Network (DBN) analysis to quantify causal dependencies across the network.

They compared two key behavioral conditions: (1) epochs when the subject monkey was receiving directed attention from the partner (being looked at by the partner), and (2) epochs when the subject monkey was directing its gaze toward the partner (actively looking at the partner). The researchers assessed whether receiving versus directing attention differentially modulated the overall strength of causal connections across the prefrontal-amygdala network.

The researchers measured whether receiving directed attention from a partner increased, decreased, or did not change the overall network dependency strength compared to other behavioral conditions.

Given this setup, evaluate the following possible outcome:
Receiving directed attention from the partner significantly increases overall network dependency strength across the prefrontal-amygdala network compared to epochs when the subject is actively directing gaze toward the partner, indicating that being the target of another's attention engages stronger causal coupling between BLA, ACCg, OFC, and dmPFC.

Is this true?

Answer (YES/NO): NO